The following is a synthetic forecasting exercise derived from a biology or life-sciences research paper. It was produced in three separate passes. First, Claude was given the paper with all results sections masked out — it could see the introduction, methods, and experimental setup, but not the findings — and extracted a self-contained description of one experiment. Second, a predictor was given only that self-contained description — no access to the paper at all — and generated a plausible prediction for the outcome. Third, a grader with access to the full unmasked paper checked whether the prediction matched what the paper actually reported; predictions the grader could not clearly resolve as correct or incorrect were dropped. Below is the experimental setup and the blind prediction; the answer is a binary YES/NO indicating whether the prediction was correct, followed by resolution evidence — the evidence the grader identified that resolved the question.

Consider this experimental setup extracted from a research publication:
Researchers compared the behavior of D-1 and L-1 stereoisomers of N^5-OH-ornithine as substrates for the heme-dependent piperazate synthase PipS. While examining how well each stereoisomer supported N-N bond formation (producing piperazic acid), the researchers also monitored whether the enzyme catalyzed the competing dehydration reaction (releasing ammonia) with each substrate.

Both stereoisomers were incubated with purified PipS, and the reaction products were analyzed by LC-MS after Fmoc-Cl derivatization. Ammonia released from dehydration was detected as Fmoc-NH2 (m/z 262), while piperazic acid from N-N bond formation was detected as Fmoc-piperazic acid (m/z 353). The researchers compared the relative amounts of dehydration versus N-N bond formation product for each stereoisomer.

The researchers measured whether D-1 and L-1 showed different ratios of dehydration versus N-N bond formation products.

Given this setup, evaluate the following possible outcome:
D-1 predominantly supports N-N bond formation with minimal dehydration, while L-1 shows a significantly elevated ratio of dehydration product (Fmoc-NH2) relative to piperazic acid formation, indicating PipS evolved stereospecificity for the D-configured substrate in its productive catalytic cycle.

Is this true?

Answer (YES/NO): NO